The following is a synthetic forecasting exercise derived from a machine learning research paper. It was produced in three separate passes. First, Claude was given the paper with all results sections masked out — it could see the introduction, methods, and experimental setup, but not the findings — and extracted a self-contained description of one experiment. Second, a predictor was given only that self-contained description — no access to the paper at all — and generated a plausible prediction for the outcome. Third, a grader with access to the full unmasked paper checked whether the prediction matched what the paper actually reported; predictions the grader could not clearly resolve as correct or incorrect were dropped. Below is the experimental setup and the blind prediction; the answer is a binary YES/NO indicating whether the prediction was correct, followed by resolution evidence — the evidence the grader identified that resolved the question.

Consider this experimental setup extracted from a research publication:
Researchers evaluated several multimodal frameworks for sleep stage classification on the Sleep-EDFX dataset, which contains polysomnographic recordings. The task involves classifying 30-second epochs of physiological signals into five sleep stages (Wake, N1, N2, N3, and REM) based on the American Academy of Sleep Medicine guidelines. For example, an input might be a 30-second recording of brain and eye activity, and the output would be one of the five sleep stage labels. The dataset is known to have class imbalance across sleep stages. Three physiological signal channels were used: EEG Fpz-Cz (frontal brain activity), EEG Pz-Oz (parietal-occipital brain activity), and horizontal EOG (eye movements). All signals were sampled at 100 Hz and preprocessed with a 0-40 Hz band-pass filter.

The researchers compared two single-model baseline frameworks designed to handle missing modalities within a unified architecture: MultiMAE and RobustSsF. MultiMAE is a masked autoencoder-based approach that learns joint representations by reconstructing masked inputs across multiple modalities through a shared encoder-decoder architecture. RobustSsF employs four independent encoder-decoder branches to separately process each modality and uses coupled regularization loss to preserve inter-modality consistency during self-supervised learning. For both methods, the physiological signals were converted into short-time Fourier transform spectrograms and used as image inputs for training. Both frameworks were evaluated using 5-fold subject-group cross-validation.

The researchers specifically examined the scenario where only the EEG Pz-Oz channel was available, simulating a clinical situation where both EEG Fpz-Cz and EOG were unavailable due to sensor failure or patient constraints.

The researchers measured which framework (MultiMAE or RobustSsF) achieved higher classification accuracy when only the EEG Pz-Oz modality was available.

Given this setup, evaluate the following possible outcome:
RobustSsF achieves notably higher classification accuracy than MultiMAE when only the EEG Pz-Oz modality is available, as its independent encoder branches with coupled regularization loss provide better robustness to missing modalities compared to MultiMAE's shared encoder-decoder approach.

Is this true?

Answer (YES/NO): NO